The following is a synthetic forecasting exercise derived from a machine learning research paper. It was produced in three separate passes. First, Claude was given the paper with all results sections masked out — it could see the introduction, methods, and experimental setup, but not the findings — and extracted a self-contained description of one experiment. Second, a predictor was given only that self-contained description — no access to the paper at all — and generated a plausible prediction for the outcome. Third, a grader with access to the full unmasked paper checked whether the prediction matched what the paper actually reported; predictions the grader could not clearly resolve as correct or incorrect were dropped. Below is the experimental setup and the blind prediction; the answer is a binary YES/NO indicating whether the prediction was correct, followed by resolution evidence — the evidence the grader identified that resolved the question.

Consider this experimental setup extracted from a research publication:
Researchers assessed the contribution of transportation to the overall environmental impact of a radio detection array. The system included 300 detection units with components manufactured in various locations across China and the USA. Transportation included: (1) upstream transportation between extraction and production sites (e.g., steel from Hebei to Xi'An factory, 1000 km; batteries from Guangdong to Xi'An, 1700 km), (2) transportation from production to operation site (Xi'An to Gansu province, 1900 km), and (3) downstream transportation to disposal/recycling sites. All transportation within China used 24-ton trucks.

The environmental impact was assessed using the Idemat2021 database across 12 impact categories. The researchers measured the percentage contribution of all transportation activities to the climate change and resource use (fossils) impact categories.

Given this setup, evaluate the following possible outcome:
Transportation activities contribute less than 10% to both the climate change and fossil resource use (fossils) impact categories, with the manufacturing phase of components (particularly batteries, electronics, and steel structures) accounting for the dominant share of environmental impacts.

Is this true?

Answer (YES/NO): NO